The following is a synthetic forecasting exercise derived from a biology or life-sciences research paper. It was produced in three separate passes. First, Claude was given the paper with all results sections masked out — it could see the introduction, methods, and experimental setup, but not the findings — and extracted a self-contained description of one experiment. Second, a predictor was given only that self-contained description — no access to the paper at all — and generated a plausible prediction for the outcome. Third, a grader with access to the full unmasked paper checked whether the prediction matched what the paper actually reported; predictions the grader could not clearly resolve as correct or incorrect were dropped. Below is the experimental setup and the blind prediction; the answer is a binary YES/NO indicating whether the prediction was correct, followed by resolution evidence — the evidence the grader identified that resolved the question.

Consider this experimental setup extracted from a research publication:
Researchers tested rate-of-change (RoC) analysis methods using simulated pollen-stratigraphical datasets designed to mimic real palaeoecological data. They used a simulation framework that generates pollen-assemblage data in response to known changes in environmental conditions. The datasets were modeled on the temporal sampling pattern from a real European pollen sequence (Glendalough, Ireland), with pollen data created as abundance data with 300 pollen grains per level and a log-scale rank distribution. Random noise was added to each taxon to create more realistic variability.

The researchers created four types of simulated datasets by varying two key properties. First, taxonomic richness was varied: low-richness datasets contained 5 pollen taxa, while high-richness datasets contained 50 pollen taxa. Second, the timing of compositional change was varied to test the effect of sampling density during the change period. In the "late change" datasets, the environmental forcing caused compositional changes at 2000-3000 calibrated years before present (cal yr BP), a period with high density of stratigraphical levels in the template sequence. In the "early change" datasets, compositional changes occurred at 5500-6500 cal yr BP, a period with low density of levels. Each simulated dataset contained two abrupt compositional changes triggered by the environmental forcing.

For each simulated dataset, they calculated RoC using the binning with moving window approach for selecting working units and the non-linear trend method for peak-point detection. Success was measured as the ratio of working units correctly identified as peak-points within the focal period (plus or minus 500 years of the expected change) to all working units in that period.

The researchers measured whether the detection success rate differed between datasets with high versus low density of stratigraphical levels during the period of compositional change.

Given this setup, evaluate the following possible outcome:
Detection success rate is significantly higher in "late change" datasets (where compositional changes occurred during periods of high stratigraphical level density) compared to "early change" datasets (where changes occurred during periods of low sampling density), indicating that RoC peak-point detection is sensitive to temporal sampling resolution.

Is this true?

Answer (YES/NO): NO